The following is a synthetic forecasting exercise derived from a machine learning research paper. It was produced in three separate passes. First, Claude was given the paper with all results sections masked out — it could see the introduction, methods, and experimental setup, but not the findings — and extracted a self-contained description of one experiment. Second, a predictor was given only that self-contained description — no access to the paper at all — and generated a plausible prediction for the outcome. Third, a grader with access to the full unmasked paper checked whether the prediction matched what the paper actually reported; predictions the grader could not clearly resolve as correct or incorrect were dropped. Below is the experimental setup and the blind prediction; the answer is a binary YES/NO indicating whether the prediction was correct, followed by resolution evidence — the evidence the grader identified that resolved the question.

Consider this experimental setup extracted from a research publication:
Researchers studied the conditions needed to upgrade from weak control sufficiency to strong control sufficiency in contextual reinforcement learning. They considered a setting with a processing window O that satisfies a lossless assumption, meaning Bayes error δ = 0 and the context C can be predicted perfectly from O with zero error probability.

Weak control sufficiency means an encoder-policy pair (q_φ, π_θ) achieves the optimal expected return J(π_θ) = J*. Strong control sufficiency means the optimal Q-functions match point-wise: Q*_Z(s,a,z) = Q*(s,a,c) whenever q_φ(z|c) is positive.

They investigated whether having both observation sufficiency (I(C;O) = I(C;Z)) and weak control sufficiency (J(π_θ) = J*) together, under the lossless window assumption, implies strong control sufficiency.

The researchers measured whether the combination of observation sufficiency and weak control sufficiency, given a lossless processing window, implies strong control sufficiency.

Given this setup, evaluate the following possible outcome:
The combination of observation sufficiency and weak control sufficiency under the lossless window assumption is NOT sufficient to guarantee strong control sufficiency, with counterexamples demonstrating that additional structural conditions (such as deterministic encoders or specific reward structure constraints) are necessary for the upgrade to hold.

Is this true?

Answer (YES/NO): NO